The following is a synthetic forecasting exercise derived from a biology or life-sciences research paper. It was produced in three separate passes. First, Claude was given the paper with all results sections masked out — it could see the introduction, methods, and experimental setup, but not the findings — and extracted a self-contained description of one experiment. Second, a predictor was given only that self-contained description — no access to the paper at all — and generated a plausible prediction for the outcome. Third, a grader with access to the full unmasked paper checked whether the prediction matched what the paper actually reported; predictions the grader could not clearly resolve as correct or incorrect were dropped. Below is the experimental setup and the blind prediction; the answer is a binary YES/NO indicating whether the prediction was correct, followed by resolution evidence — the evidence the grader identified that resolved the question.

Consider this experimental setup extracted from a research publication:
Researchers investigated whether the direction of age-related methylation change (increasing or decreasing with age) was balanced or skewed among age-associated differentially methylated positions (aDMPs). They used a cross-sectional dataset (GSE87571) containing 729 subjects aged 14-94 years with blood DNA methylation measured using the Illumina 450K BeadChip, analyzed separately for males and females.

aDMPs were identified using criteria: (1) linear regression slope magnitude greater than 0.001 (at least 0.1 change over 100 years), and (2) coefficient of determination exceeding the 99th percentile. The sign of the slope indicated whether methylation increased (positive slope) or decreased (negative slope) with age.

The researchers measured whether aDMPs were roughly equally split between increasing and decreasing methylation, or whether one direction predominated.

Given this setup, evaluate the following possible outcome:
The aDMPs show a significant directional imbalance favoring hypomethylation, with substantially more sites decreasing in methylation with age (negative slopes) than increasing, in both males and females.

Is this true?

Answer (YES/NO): NO